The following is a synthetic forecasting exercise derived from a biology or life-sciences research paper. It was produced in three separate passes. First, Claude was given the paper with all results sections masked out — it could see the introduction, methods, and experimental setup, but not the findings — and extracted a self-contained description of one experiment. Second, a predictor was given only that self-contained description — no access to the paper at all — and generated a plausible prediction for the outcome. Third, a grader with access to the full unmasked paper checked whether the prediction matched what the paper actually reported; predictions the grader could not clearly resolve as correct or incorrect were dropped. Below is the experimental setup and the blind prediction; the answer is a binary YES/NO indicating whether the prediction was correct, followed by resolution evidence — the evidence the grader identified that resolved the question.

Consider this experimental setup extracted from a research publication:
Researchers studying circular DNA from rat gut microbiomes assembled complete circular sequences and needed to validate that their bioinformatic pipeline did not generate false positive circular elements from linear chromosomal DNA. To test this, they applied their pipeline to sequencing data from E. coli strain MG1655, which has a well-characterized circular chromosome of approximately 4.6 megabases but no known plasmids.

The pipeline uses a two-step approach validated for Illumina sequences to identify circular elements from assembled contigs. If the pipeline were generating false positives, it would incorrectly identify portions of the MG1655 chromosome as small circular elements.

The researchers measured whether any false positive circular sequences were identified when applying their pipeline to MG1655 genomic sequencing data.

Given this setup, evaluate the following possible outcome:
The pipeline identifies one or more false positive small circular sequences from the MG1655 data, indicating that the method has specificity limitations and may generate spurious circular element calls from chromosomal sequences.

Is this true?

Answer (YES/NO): NO